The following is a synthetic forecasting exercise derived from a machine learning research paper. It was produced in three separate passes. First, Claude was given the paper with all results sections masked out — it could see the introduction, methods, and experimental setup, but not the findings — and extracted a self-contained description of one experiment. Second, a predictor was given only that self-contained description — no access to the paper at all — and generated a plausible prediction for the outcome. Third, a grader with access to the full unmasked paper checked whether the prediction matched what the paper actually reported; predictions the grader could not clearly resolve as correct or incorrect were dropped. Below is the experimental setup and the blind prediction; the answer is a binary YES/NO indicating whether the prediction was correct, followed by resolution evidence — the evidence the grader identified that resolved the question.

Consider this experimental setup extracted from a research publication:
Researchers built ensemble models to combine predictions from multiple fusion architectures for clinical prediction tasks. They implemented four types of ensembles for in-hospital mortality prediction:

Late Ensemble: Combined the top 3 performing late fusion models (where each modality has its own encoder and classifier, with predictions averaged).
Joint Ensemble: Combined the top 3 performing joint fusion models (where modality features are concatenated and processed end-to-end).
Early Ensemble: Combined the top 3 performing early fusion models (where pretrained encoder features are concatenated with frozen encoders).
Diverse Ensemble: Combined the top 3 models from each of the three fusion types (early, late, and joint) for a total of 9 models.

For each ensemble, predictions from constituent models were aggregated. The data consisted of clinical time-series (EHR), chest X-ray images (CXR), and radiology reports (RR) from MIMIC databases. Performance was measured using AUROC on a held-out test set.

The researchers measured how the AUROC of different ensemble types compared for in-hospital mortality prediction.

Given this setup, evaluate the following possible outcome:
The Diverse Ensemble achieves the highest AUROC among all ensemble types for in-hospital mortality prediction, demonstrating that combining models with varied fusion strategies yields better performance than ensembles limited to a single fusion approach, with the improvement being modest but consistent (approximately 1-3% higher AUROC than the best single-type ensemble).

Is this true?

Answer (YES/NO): NO